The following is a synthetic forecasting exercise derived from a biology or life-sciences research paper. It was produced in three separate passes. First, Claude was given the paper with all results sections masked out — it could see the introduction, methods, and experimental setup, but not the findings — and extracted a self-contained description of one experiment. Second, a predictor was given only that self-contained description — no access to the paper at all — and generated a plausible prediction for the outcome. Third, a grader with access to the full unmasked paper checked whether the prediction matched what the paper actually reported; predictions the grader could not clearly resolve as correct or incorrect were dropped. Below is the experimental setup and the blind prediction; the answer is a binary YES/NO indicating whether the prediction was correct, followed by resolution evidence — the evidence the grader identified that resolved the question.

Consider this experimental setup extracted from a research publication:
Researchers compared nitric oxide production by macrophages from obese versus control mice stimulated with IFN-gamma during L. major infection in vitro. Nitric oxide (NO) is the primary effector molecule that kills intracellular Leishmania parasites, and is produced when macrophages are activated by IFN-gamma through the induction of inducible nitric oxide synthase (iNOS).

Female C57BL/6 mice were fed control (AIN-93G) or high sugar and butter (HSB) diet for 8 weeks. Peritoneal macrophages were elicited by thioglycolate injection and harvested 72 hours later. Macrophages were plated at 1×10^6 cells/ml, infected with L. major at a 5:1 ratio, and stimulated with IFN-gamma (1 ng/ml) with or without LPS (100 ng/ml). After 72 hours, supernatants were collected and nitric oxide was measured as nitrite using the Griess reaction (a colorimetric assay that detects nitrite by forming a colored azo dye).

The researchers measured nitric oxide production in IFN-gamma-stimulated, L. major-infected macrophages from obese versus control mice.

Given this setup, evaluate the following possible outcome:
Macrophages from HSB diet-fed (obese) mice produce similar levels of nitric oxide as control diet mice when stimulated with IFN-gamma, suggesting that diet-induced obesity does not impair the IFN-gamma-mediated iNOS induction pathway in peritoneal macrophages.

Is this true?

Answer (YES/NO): NO